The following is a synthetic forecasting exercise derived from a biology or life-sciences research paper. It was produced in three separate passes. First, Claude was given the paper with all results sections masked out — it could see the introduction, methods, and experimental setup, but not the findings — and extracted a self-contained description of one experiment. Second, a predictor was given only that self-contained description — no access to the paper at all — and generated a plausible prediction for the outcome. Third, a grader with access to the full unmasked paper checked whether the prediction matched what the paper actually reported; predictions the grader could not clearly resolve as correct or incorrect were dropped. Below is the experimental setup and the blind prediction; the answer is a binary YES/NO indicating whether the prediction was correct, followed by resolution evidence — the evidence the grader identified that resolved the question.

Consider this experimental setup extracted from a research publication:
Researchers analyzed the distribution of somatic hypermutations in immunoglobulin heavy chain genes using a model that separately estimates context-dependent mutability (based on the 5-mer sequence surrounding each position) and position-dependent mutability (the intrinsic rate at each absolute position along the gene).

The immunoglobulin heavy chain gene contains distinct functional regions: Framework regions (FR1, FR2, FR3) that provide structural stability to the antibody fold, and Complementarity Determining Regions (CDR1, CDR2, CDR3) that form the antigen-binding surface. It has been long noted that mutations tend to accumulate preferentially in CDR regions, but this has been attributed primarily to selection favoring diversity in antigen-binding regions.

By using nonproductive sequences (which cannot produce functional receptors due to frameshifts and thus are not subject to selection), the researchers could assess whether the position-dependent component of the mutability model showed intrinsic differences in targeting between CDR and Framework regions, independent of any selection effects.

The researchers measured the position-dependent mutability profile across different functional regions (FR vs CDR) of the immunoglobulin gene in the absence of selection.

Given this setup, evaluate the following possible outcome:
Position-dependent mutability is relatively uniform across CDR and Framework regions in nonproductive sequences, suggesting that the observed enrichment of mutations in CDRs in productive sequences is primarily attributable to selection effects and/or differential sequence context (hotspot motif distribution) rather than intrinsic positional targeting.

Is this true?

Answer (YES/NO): NO